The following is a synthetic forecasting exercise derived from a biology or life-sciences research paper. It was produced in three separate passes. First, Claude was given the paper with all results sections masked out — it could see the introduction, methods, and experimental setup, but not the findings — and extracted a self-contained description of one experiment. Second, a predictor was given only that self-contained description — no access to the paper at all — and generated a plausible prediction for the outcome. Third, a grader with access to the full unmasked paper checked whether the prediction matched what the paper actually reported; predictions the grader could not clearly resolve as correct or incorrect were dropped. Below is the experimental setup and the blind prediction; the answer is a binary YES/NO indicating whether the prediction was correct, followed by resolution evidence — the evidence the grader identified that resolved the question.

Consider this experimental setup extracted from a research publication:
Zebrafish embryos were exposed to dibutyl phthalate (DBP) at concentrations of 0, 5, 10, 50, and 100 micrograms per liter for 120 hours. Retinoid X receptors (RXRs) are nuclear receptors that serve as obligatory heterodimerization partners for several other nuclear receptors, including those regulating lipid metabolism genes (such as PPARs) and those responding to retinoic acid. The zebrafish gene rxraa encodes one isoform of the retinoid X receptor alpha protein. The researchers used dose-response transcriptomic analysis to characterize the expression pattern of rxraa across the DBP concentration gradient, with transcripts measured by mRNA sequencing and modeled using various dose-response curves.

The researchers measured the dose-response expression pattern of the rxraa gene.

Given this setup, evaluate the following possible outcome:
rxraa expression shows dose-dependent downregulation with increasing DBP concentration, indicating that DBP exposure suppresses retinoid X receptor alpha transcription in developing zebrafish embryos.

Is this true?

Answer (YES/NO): YES